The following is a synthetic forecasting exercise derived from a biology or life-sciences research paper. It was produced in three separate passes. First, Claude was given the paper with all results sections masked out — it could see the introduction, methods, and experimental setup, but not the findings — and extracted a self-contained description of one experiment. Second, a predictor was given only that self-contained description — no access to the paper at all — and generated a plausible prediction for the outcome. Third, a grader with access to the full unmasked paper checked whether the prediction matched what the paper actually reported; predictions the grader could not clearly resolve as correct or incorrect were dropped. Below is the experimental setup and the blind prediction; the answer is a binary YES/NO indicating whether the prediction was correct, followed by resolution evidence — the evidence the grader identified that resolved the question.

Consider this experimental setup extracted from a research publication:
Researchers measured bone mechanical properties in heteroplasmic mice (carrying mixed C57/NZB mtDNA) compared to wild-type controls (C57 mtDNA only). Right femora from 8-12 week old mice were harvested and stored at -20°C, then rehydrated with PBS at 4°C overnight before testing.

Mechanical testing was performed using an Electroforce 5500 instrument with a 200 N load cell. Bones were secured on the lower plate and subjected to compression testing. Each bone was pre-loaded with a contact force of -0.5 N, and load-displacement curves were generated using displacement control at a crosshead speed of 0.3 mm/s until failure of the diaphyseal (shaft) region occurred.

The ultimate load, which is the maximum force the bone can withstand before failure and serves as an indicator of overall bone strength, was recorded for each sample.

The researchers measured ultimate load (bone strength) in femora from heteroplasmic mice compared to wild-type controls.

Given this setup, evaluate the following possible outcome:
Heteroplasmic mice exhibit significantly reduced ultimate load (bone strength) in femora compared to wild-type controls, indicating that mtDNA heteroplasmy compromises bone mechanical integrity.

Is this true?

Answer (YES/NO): NO